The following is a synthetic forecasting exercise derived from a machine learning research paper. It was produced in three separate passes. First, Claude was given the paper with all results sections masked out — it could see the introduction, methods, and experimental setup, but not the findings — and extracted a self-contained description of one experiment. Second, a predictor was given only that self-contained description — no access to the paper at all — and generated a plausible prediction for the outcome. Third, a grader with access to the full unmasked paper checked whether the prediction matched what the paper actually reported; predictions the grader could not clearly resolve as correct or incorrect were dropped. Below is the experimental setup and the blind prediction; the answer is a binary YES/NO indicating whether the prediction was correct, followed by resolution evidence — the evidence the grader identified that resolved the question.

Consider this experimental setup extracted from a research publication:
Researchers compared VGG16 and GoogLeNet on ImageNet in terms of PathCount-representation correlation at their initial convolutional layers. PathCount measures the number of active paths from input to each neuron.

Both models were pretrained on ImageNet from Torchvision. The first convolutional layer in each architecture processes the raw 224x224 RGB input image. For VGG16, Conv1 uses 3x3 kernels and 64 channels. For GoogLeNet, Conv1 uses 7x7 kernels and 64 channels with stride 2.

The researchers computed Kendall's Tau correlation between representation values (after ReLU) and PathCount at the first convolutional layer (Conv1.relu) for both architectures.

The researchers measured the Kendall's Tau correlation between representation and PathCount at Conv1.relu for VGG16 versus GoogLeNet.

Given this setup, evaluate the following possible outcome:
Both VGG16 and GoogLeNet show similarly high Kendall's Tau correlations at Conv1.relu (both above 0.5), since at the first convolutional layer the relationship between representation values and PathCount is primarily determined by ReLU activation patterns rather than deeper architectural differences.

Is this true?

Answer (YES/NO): NO